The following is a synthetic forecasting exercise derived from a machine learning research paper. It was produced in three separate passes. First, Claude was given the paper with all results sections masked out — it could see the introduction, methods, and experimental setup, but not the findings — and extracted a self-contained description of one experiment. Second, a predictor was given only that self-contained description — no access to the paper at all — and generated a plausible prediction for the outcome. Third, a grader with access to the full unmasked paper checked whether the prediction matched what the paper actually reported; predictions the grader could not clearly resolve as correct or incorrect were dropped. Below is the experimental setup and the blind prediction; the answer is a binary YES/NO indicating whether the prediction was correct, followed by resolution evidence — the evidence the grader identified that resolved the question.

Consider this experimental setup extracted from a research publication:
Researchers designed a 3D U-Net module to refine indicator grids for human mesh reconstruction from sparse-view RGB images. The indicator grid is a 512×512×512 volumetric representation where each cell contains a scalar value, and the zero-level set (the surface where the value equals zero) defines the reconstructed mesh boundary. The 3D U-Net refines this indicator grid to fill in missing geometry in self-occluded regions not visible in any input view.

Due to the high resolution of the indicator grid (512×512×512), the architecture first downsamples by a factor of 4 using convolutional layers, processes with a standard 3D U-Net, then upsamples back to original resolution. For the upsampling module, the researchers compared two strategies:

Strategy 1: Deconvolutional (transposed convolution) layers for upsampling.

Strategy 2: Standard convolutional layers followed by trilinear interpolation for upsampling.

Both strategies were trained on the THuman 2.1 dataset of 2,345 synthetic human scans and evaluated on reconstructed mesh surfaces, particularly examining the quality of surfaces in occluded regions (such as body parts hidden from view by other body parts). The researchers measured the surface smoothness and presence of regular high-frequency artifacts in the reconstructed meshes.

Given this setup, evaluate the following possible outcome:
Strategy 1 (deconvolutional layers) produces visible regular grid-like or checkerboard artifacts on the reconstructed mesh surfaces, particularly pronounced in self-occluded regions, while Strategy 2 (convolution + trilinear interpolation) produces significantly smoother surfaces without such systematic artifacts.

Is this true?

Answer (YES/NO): YES